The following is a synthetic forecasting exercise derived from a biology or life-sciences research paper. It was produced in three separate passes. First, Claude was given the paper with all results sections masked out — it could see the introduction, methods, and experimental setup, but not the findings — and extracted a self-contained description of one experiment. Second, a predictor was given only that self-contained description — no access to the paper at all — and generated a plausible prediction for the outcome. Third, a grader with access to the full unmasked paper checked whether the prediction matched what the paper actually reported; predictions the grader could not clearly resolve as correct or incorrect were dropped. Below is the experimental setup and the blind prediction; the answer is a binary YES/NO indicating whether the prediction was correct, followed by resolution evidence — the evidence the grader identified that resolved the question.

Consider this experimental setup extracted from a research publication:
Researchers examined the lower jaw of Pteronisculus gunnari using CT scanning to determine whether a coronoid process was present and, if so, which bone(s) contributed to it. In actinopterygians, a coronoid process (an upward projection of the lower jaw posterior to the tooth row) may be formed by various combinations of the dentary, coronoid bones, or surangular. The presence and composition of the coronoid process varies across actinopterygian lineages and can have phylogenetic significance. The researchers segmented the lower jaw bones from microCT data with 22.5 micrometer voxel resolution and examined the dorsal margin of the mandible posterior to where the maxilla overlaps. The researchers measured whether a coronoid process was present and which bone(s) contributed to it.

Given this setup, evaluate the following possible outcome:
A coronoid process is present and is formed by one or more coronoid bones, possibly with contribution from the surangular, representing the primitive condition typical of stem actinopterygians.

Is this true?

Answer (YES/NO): NO